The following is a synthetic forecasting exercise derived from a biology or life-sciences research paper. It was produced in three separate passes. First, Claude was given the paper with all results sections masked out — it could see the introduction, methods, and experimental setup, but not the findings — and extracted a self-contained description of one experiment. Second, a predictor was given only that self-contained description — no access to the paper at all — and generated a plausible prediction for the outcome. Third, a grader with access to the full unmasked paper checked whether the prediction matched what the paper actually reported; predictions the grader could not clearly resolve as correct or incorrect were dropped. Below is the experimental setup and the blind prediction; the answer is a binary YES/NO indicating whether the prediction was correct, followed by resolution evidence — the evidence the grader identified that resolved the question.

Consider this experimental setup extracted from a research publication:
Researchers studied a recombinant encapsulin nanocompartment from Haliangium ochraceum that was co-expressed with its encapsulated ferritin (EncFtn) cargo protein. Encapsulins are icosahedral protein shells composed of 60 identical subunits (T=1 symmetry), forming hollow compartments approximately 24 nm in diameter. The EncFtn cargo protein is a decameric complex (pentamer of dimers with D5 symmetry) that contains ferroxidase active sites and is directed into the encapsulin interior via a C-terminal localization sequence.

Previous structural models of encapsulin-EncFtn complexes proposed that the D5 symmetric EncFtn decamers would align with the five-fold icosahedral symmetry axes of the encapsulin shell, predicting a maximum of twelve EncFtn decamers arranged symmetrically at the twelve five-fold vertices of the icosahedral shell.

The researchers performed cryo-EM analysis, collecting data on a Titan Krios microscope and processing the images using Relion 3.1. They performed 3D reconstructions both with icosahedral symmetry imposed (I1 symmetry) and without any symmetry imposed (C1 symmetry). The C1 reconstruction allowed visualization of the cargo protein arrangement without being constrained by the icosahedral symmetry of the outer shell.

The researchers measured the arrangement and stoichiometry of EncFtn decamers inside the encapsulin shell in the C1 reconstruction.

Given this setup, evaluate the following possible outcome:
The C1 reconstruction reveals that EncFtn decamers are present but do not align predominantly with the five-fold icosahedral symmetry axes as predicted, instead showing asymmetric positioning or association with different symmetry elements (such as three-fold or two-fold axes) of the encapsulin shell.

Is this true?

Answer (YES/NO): YES